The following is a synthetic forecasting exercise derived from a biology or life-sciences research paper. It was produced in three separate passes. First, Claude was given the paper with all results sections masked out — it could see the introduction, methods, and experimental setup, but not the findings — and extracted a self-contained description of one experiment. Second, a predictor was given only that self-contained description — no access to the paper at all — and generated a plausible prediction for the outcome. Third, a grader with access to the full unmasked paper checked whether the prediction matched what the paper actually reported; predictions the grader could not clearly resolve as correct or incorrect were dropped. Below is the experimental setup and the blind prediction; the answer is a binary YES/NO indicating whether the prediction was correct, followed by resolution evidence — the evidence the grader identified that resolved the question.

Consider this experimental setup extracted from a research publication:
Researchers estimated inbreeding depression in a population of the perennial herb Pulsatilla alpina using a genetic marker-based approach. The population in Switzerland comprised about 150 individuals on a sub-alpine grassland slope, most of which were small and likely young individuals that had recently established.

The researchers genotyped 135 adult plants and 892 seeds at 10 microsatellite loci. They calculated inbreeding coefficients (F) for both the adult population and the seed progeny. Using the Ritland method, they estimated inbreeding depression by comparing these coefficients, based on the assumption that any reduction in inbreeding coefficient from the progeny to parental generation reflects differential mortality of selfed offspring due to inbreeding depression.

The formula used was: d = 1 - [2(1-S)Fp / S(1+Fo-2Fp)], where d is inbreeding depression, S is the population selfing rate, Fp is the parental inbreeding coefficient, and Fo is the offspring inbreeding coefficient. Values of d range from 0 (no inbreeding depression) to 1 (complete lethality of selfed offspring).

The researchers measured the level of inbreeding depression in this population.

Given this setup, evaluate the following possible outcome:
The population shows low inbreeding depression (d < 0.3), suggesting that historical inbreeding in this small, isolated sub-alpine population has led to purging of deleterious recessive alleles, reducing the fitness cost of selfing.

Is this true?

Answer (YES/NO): NO